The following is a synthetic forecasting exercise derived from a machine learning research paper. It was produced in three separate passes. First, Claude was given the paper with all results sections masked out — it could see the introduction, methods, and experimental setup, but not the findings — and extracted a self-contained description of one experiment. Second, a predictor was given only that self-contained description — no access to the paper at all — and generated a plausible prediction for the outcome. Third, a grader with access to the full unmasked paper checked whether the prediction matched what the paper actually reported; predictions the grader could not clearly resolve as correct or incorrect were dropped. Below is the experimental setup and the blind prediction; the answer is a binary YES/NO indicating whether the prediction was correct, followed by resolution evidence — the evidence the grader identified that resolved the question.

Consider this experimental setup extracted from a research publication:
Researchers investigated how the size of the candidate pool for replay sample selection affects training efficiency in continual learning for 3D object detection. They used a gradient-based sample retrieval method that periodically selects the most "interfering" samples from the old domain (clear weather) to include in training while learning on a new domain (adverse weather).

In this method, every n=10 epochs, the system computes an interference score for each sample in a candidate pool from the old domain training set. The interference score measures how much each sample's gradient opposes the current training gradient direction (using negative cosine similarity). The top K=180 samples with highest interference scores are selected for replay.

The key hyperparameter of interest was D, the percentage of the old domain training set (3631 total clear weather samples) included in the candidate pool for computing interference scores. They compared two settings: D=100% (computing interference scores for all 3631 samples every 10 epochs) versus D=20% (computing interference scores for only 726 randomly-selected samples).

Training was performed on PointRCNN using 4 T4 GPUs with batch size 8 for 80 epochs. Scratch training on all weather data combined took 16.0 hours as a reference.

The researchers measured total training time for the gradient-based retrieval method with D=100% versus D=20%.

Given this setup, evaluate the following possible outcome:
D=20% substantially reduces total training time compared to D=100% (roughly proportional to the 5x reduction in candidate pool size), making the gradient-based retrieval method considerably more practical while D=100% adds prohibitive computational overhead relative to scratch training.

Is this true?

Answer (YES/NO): NO